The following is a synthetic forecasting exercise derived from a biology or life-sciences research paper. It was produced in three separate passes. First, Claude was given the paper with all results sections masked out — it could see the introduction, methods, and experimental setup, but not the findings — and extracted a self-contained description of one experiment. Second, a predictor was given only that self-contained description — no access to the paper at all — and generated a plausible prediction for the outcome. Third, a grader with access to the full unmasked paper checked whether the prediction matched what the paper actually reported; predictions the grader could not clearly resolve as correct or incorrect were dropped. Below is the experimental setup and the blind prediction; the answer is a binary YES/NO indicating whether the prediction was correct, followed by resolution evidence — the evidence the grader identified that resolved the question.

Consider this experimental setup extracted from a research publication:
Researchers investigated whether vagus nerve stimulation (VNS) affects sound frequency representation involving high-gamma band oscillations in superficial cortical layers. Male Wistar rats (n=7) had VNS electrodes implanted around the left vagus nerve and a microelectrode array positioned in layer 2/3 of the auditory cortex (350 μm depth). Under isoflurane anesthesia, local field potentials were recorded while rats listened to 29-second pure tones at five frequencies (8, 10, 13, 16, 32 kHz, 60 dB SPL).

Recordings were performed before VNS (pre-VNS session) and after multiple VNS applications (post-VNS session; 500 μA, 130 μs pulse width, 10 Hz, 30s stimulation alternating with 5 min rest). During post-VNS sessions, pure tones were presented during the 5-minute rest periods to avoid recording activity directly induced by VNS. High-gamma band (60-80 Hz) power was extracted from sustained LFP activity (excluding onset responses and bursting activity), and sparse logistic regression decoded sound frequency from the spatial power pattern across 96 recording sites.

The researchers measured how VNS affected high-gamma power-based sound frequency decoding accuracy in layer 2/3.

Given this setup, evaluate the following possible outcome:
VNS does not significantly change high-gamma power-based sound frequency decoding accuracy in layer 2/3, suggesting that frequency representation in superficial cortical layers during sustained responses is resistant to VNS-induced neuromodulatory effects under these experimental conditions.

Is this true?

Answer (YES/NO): YES